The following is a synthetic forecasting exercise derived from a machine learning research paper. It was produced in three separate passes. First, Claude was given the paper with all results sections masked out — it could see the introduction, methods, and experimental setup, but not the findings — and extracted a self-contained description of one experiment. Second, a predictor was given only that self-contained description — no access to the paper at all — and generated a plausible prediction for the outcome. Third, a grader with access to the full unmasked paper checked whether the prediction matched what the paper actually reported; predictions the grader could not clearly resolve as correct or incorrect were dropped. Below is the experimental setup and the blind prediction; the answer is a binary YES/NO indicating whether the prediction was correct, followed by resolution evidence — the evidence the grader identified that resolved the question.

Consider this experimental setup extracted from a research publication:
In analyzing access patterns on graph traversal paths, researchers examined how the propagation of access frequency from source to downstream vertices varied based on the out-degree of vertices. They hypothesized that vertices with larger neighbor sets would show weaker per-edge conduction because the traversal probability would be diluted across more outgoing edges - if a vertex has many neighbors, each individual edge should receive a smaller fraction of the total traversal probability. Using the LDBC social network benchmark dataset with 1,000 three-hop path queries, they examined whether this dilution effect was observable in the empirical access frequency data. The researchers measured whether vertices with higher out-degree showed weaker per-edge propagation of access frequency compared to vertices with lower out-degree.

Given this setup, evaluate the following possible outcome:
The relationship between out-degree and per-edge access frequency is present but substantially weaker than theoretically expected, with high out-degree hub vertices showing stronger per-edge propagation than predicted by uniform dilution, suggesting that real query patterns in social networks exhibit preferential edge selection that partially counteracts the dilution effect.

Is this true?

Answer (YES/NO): NO